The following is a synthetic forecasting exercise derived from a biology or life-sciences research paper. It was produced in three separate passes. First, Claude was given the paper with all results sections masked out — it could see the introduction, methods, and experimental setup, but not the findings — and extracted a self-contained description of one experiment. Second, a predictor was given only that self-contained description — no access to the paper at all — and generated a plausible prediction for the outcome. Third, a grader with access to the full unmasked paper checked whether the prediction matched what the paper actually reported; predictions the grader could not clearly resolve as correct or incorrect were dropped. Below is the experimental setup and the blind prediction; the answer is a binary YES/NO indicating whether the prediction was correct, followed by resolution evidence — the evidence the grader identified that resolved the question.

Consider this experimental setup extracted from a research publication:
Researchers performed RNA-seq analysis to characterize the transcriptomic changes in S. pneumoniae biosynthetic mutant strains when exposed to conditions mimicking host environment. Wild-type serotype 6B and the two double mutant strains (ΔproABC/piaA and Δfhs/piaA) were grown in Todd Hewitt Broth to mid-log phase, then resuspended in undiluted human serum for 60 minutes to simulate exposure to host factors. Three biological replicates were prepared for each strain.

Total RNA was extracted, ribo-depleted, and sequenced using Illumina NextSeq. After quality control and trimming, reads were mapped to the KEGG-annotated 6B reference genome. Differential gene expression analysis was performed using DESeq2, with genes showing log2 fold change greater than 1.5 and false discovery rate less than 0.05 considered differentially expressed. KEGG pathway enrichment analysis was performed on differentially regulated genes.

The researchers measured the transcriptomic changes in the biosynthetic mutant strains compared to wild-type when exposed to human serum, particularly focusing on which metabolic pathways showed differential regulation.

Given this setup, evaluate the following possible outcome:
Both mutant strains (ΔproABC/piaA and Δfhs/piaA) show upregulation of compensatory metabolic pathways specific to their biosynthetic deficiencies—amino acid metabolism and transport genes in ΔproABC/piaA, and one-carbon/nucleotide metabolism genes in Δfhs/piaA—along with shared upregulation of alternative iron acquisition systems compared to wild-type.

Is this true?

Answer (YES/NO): NO